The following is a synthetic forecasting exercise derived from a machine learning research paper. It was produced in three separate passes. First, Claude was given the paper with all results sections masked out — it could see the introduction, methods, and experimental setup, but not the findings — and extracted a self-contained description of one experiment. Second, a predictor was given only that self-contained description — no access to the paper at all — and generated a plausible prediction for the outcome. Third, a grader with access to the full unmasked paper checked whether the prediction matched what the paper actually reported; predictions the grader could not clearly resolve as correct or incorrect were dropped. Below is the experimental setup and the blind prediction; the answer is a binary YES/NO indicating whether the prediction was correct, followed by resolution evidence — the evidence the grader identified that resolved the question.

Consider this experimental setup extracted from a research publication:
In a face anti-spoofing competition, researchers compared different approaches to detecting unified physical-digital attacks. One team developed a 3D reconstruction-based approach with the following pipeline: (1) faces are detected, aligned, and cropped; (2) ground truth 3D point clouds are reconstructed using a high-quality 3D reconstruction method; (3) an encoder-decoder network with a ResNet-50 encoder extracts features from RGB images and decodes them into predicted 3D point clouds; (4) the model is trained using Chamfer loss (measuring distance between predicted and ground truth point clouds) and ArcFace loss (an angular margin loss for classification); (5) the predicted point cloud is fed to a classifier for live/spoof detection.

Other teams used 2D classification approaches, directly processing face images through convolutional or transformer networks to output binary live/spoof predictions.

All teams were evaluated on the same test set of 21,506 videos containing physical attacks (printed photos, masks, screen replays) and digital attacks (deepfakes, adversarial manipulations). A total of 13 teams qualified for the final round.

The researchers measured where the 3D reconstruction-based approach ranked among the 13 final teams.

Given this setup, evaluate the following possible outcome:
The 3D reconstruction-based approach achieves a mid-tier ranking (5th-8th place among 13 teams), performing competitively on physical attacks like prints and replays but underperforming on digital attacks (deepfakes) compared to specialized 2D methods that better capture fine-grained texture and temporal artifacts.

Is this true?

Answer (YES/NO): NO